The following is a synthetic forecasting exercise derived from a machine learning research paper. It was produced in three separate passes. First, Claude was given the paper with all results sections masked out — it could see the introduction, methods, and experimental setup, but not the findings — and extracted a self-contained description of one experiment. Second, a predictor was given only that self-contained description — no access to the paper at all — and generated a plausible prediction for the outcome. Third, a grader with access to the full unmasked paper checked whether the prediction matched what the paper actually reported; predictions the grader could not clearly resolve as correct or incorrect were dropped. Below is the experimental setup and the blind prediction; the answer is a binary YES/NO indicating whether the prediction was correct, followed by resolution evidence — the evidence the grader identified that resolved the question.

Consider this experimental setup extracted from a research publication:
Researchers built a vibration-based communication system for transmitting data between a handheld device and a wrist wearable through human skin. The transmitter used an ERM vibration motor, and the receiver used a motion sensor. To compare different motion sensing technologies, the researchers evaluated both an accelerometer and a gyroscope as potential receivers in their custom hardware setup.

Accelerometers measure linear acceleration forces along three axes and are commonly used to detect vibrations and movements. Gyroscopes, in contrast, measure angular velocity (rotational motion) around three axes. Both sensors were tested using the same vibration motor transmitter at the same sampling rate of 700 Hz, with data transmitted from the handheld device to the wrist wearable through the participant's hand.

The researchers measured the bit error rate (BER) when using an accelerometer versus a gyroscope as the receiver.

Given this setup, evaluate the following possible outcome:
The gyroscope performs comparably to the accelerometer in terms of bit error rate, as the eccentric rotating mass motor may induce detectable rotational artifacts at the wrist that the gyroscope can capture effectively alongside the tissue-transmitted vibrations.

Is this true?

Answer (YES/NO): NO